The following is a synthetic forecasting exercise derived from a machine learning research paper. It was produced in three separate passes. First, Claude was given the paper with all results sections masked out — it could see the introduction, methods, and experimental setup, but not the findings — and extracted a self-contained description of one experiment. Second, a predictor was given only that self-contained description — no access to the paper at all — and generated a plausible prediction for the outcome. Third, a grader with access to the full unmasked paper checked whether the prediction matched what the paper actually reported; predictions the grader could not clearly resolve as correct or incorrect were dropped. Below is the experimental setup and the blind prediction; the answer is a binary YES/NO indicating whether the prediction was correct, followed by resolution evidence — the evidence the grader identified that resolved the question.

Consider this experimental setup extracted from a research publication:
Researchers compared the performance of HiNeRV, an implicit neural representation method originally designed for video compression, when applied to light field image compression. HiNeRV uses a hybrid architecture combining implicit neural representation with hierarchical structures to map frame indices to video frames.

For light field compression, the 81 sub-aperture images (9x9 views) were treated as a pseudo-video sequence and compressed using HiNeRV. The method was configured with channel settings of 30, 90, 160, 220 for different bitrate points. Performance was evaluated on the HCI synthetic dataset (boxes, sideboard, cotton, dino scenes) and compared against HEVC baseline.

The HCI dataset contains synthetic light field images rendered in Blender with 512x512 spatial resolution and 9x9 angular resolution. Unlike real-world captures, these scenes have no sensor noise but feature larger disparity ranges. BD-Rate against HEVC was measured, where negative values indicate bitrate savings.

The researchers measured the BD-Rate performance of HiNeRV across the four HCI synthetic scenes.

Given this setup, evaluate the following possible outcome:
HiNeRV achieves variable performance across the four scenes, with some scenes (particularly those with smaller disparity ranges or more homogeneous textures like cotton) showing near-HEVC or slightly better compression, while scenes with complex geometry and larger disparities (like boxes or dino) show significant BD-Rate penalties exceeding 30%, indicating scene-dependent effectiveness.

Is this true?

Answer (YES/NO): NO